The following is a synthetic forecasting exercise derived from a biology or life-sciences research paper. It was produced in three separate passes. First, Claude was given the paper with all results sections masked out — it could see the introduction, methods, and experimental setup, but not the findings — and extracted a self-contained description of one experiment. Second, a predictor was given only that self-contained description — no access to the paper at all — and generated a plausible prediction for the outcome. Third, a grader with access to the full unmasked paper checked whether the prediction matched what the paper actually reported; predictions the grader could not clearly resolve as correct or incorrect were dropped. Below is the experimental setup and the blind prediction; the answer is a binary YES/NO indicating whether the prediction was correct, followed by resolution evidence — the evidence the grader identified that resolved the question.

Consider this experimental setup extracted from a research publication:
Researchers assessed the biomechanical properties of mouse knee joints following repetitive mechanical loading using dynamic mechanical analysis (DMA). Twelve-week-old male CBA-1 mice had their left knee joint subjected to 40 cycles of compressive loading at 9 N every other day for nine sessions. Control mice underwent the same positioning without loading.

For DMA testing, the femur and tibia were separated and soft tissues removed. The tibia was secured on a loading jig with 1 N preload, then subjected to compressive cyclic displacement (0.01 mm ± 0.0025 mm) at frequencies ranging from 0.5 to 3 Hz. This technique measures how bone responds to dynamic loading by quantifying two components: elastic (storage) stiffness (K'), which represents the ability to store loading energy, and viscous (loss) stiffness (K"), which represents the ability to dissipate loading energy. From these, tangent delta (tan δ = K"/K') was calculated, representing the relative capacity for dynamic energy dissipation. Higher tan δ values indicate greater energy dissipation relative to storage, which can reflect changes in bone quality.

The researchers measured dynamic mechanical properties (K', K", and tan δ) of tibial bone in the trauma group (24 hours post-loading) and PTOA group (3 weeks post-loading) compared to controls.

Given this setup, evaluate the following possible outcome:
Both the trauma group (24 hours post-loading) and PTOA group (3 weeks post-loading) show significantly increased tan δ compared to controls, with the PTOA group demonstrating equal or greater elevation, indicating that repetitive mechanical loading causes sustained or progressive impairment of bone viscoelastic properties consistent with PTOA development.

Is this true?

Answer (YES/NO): NO